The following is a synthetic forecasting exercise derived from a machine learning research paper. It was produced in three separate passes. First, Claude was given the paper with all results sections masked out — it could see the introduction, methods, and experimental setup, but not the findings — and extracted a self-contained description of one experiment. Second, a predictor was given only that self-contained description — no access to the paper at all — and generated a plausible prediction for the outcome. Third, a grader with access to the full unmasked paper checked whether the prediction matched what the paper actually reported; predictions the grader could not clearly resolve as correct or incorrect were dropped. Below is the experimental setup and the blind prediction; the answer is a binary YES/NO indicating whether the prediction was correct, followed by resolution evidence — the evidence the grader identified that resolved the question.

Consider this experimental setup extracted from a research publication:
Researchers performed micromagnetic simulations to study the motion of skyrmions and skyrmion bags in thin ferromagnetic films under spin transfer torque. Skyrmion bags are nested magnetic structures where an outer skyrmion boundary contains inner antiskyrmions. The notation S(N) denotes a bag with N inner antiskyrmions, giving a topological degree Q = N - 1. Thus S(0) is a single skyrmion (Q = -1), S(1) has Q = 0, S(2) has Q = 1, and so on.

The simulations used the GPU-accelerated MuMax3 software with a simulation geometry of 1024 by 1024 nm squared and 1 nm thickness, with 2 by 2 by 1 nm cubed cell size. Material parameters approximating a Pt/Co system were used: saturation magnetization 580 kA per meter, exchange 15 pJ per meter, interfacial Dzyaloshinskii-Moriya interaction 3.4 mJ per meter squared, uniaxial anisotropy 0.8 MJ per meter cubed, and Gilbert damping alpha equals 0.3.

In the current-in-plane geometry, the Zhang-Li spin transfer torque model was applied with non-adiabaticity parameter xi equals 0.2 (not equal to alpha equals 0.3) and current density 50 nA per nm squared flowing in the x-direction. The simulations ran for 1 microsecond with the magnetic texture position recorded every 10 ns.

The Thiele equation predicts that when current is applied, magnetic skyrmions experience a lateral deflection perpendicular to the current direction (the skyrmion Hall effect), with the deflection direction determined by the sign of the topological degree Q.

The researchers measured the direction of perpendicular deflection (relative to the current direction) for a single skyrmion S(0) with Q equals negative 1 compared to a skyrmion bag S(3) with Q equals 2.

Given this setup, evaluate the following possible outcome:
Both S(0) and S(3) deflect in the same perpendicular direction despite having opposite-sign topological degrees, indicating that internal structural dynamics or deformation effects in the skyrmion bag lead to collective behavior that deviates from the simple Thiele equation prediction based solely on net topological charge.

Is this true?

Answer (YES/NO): NO